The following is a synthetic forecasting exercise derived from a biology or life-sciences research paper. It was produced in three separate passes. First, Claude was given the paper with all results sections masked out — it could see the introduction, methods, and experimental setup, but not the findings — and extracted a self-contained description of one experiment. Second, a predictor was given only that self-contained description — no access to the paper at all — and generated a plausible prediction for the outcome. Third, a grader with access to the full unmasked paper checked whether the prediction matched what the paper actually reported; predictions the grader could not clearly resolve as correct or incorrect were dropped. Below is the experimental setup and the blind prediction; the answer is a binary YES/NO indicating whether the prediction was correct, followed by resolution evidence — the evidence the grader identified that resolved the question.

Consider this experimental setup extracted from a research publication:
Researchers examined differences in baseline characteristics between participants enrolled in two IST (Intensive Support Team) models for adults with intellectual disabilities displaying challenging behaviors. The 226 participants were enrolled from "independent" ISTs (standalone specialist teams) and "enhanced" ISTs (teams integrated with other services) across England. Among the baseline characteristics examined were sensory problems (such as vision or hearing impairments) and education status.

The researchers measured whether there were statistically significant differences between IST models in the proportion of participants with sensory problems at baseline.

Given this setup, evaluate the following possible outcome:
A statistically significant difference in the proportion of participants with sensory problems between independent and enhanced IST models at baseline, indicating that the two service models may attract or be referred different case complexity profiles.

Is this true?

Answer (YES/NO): YES